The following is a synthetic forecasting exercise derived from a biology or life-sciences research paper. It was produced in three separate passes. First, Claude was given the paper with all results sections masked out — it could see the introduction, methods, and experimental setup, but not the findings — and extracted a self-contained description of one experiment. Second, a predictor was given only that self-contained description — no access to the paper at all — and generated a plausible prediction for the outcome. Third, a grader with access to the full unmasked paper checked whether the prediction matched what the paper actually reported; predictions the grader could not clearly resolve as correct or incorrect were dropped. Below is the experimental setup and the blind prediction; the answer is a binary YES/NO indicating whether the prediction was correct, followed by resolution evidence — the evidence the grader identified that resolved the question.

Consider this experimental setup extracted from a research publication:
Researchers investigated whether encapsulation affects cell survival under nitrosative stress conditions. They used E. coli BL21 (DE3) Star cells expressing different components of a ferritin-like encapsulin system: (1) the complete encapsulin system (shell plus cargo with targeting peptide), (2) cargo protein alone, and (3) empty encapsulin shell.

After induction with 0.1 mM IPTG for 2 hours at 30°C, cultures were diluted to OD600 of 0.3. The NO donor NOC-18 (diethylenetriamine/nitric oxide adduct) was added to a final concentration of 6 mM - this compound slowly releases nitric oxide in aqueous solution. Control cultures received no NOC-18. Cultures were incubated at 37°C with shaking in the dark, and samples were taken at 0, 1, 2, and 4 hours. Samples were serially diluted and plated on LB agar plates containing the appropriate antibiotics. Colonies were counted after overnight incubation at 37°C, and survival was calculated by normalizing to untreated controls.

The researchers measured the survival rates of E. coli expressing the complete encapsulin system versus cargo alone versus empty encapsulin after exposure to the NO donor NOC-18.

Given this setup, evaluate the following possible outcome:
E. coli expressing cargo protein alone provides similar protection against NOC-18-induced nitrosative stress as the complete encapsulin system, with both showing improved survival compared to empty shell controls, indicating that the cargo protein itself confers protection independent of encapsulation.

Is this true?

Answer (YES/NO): NO